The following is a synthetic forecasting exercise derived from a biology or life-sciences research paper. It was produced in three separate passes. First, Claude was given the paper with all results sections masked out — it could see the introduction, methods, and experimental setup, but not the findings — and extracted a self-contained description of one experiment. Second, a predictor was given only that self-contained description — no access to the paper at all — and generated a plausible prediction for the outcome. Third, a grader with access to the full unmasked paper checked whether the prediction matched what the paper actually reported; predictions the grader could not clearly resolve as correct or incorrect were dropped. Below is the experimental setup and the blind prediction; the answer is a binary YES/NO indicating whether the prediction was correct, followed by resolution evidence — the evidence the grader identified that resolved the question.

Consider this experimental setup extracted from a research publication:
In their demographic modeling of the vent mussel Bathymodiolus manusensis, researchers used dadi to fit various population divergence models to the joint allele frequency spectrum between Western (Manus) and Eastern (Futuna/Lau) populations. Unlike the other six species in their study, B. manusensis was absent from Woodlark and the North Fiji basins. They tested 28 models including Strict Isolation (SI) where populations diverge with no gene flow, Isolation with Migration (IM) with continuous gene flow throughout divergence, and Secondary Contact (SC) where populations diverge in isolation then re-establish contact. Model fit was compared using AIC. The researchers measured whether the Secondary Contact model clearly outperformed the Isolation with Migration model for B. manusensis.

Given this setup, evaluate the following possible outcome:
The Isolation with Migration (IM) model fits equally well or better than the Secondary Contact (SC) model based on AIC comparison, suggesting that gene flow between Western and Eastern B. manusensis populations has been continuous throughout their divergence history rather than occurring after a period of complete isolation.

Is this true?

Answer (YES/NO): YES